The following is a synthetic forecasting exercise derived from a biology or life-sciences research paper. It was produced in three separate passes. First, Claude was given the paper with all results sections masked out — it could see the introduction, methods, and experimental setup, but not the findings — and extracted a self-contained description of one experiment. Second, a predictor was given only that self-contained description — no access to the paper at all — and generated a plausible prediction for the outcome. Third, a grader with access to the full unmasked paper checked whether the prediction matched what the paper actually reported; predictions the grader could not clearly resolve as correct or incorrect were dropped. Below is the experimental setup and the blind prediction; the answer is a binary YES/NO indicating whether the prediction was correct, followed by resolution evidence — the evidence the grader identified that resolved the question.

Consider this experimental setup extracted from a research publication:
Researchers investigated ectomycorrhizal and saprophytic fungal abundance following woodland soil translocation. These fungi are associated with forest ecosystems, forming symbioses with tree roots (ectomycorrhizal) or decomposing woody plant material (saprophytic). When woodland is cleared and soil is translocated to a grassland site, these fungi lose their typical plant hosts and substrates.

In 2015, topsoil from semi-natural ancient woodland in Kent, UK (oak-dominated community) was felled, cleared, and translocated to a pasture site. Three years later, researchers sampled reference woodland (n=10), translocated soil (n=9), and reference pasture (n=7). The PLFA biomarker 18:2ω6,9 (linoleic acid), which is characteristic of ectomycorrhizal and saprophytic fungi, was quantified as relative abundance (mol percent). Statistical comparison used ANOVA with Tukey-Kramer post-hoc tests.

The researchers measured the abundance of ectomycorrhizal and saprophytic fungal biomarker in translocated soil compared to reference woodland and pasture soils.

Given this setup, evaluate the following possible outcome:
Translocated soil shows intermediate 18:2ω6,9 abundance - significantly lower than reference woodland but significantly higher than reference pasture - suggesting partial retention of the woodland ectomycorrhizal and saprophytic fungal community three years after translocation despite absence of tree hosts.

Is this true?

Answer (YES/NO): NO